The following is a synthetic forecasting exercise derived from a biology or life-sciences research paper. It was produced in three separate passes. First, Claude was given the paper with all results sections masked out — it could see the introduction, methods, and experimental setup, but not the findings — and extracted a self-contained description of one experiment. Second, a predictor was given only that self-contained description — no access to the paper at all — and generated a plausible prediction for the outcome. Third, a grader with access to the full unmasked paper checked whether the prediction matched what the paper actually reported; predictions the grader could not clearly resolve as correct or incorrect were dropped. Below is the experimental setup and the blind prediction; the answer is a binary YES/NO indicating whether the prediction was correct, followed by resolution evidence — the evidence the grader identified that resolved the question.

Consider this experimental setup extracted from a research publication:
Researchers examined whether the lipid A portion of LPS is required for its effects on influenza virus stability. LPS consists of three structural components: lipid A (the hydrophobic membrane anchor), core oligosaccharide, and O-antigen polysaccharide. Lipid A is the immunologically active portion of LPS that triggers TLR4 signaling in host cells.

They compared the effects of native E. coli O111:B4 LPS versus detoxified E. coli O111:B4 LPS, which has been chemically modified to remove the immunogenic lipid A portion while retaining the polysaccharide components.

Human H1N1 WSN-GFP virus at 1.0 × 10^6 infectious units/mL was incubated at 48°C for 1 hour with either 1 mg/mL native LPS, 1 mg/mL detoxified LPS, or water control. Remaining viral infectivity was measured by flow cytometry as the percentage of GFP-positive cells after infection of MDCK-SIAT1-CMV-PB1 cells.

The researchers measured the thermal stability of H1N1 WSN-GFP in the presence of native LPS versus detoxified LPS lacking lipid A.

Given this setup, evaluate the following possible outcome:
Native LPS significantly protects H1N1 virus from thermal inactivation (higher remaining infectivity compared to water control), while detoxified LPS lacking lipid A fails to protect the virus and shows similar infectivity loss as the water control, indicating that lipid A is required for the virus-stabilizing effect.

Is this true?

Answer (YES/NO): NO